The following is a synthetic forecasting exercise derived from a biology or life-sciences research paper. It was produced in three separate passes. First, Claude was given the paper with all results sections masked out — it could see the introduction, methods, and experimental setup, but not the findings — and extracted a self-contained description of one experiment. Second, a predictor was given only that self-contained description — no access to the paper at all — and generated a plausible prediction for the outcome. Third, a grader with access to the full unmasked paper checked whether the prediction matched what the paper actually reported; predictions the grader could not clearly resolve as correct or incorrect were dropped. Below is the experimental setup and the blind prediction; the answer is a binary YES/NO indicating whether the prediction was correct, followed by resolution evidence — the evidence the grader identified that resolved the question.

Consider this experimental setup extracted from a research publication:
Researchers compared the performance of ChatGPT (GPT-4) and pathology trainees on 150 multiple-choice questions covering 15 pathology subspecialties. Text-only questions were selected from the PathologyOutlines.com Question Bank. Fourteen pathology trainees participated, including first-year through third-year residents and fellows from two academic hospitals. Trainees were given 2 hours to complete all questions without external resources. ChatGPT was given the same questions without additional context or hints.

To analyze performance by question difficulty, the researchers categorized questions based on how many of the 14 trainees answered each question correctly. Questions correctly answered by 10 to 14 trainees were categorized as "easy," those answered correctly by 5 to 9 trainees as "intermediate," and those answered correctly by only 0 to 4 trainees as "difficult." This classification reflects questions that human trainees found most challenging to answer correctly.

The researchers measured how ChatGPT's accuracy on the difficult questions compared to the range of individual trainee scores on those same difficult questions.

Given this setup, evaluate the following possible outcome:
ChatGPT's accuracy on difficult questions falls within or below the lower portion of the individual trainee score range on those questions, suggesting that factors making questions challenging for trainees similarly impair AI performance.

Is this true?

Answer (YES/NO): NO